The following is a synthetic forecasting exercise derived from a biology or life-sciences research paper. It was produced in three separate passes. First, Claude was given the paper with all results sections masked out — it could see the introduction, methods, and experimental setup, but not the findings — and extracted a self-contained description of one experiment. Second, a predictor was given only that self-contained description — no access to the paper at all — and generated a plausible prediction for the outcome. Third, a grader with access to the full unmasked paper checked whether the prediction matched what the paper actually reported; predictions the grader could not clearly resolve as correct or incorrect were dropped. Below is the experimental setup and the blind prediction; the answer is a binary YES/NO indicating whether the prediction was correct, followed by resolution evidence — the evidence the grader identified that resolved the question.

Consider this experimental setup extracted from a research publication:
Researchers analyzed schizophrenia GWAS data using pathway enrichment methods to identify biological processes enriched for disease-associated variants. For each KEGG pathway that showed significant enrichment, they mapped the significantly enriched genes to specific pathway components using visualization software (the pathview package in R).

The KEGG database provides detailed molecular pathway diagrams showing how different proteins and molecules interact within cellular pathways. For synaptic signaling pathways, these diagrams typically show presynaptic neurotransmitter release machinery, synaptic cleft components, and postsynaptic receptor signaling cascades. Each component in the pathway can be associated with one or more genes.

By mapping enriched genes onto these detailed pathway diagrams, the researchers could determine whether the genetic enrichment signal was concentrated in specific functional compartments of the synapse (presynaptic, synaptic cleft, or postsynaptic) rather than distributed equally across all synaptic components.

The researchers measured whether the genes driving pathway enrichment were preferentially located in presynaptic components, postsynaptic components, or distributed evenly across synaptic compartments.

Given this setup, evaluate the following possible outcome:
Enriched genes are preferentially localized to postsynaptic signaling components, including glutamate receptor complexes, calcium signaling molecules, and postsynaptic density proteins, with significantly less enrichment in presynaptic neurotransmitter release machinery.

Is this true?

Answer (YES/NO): YES